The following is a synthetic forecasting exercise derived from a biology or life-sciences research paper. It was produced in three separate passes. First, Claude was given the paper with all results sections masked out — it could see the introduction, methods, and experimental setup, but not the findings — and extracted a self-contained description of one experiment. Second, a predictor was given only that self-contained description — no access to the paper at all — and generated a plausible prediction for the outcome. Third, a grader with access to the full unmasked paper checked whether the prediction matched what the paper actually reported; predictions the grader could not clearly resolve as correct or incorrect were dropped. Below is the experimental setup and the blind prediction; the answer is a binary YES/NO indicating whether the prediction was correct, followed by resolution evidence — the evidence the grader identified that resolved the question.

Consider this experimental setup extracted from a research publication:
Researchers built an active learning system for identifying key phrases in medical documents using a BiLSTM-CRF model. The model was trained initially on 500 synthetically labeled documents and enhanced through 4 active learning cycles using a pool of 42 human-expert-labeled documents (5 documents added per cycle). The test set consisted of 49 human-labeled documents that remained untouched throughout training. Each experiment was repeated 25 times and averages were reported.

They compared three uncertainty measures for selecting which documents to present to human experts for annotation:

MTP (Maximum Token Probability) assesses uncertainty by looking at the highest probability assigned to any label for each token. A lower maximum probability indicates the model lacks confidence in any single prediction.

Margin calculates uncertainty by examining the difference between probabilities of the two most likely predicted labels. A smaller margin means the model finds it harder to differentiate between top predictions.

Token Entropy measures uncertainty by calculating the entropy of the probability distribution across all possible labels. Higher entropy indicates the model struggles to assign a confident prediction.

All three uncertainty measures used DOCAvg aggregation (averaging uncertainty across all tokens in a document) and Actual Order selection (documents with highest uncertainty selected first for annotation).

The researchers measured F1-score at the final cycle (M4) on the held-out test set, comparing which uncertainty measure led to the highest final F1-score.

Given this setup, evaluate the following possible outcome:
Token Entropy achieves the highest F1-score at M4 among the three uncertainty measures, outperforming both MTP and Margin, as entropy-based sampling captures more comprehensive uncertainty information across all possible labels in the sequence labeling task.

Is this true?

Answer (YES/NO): NO